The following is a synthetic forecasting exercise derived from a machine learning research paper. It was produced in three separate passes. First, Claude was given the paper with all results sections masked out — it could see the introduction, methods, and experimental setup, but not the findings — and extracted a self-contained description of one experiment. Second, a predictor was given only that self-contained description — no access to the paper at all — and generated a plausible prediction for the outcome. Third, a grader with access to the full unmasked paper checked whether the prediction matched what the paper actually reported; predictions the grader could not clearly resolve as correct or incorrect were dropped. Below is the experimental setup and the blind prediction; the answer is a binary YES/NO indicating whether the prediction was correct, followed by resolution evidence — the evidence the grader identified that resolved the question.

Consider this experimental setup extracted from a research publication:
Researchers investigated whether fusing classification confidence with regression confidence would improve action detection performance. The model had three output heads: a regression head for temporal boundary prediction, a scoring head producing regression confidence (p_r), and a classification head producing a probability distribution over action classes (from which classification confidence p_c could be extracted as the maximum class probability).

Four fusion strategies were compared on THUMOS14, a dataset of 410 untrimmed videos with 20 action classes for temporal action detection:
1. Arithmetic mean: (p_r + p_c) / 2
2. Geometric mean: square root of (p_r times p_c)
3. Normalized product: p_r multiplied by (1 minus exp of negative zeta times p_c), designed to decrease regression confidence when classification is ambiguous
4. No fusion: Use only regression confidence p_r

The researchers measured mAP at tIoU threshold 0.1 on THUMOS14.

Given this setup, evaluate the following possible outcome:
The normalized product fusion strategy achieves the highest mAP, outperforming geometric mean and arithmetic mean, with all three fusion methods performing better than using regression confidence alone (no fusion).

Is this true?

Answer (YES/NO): NO